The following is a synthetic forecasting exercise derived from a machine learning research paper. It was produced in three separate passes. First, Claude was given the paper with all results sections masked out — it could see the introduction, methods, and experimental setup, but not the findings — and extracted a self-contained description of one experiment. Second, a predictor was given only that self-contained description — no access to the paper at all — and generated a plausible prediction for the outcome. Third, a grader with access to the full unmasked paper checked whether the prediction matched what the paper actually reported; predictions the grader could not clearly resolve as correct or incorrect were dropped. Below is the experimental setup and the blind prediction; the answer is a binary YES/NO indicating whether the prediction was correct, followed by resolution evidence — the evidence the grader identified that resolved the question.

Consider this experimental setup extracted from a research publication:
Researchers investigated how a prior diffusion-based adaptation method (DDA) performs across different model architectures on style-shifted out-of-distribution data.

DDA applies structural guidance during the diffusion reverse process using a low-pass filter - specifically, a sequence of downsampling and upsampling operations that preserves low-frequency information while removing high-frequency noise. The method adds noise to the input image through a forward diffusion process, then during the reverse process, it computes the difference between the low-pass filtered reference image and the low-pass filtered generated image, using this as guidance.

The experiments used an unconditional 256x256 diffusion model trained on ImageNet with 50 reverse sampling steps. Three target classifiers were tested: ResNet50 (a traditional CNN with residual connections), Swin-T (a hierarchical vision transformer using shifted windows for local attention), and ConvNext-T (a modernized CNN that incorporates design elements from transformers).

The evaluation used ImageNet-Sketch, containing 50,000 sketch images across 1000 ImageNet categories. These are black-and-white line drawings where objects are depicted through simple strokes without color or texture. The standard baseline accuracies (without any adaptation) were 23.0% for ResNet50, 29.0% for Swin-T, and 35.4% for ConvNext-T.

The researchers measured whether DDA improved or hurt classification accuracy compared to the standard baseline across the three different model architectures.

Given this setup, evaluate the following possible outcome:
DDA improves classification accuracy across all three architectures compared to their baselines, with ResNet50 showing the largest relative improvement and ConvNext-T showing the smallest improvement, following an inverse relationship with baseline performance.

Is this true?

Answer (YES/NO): NO